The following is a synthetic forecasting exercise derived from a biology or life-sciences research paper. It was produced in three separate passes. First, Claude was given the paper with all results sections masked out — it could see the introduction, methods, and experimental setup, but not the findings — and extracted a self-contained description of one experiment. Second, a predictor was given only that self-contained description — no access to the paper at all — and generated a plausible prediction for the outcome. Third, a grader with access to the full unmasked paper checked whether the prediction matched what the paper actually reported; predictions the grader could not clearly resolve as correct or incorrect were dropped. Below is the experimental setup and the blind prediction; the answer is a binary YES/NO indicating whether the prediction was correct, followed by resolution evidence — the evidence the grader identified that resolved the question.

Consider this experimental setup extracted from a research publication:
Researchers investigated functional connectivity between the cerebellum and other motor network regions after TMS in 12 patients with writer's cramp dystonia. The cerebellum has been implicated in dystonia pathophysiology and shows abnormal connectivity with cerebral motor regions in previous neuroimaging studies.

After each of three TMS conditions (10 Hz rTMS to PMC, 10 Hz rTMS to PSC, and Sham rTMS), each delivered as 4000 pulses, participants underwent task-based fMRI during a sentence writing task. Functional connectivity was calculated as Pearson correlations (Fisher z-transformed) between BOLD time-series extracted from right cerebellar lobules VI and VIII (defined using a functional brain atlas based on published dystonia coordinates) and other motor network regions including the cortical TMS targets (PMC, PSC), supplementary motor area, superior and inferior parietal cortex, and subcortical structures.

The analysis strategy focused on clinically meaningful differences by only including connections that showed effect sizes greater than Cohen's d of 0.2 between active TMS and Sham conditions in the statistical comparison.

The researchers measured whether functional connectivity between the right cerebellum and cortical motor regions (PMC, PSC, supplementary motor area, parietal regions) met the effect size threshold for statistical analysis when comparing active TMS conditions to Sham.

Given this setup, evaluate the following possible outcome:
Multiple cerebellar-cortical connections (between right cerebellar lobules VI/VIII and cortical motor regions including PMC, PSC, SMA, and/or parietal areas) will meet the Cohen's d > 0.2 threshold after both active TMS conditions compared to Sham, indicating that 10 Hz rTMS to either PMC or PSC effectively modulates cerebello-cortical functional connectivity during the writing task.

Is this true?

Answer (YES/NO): NO